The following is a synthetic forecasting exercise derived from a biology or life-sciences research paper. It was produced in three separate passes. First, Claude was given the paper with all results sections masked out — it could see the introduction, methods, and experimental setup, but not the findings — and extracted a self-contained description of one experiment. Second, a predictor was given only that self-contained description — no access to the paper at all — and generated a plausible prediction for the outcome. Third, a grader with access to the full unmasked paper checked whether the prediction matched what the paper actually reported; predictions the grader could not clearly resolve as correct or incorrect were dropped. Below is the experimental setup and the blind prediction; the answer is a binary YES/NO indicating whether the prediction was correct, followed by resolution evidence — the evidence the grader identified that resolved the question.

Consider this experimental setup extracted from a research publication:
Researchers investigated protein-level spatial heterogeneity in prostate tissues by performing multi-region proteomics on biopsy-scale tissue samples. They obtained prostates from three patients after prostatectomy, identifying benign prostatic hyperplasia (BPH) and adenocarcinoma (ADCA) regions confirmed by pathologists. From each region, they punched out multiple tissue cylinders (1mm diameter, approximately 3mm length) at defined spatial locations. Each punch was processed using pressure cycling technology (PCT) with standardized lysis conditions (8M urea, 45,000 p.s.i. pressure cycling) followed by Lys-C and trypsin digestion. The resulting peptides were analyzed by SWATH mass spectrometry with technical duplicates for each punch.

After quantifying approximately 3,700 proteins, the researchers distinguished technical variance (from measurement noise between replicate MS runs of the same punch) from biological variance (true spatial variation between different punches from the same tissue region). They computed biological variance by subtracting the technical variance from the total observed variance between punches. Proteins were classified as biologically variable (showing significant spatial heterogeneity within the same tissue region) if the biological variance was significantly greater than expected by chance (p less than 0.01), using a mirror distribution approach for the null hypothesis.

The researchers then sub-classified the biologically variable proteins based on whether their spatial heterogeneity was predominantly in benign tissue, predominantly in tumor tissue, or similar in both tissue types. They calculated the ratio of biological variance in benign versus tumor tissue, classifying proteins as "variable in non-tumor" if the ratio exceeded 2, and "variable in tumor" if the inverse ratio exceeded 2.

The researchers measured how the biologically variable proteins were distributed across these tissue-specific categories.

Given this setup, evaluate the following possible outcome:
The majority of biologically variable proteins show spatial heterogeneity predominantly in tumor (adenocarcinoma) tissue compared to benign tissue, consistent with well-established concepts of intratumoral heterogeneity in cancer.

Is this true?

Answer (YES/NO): NO